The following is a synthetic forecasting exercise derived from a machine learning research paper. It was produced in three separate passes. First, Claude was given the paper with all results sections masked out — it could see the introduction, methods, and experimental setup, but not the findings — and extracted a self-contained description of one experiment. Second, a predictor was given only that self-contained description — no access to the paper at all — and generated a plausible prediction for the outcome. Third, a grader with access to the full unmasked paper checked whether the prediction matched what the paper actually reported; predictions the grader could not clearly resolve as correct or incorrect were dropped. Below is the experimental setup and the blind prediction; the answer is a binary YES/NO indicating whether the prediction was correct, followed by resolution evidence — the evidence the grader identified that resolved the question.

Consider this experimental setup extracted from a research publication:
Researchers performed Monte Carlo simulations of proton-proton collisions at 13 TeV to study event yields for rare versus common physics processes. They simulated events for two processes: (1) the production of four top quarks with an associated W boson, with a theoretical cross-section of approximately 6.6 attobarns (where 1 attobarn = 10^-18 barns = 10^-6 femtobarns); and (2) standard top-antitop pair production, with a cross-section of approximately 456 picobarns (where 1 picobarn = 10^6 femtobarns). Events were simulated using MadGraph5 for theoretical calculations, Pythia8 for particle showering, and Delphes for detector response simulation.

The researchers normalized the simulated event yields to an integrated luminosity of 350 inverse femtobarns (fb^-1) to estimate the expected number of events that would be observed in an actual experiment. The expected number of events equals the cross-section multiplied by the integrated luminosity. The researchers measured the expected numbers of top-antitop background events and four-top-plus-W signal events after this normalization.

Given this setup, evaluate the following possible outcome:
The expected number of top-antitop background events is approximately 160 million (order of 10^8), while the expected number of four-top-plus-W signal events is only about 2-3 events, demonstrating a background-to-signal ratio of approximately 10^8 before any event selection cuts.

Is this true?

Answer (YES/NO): NO